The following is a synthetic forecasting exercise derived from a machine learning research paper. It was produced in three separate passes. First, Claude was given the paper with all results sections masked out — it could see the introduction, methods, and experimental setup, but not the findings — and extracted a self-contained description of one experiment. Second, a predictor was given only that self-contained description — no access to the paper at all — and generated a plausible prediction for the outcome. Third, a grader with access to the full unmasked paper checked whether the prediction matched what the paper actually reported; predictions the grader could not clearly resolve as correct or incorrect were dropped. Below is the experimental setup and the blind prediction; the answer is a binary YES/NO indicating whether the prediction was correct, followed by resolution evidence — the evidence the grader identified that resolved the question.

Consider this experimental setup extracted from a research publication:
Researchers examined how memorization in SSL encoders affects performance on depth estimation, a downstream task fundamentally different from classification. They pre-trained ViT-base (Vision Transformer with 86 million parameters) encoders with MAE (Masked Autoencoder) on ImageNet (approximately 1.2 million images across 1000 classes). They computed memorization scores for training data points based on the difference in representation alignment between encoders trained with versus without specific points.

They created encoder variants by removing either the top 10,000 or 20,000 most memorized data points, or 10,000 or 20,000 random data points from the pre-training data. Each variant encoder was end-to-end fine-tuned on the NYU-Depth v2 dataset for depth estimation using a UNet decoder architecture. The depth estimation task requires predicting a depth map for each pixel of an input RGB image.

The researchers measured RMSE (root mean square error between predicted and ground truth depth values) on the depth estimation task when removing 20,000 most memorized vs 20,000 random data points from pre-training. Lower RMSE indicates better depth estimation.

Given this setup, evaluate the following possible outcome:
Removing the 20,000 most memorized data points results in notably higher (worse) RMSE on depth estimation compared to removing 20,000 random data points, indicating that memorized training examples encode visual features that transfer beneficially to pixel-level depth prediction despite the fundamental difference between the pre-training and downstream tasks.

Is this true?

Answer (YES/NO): YES